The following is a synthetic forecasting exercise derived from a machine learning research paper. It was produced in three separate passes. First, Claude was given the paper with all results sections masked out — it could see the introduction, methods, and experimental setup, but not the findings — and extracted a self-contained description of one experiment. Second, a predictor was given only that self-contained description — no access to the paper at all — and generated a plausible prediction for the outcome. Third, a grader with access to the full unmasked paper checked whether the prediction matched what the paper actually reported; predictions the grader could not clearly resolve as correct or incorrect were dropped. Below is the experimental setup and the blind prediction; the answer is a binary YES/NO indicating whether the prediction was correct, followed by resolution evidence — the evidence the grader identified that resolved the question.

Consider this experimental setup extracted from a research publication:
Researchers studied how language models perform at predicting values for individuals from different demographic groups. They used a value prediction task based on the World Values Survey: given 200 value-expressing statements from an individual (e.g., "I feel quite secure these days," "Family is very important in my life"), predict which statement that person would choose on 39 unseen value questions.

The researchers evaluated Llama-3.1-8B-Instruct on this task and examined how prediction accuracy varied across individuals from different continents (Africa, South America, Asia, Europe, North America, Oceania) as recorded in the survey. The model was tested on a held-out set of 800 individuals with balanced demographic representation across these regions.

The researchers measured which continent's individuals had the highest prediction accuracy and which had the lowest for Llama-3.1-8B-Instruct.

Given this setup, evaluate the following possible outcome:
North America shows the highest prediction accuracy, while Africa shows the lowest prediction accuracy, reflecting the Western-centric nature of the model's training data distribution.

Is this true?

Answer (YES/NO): NO